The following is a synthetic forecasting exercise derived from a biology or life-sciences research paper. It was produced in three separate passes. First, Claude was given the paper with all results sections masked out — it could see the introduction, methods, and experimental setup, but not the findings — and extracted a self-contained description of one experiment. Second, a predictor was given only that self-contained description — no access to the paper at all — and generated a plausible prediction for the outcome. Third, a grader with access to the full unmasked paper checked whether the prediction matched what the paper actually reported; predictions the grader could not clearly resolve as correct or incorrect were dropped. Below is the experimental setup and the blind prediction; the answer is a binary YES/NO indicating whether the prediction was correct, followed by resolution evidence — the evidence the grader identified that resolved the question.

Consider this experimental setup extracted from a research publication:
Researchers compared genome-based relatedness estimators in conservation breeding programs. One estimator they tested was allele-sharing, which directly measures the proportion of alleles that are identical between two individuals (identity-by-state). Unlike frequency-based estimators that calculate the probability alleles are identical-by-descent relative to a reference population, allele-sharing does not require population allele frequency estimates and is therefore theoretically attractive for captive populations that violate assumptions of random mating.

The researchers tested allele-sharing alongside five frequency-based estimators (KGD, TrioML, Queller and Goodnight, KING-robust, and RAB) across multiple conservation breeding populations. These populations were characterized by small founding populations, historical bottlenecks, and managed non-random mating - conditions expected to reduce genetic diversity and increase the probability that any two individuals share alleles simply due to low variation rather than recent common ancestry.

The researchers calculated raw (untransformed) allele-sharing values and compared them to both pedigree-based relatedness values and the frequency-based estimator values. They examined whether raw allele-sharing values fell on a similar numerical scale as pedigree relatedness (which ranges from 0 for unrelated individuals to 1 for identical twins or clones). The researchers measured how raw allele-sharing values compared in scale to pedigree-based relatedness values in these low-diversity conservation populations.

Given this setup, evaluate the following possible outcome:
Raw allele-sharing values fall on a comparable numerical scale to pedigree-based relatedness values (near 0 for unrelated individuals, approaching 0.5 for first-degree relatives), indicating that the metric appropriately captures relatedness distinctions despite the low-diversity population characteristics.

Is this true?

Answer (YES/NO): NO